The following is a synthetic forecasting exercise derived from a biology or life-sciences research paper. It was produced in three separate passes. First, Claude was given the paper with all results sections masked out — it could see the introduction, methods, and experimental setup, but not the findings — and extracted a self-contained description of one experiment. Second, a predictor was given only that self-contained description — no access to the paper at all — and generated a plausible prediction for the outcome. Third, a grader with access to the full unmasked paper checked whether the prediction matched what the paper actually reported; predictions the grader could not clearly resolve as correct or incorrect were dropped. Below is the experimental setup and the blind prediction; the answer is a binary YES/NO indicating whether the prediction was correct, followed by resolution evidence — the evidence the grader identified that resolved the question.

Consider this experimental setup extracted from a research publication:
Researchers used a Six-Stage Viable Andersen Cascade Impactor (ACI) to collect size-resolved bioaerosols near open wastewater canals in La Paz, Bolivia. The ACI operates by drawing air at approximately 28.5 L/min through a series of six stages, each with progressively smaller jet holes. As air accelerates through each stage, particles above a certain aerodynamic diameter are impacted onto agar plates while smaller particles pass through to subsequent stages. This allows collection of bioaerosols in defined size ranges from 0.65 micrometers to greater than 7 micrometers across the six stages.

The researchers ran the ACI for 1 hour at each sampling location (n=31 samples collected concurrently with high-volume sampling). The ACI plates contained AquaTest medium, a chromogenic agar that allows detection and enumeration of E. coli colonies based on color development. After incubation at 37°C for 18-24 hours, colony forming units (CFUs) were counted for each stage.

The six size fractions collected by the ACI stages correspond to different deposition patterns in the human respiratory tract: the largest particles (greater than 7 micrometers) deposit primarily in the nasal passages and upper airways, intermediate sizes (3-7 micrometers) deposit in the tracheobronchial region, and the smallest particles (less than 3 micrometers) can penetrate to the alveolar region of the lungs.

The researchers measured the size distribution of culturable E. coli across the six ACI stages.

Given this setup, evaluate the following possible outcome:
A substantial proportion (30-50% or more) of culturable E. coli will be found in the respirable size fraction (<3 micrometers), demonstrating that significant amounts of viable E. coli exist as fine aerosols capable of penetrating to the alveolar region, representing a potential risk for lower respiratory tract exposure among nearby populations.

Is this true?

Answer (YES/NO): NO